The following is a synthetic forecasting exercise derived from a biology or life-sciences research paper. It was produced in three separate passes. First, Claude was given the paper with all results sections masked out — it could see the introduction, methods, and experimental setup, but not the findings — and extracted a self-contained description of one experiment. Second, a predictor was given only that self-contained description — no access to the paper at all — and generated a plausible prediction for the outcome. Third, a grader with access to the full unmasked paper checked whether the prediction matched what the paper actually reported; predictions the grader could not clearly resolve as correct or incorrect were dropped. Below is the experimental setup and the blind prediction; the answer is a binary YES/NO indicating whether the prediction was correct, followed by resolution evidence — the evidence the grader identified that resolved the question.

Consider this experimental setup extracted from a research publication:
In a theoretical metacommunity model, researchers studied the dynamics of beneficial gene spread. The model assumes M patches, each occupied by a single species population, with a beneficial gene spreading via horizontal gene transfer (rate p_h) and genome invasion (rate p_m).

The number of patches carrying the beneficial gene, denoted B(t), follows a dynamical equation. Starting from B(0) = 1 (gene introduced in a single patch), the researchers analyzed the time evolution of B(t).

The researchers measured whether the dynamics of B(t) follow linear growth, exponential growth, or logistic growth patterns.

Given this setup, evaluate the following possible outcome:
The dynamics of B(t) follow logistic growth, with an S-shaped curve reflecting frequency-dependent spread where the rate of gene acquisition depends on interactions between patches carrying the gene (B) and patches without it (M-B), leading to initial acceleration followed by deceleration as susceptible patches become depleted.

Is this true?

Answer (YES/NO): YES